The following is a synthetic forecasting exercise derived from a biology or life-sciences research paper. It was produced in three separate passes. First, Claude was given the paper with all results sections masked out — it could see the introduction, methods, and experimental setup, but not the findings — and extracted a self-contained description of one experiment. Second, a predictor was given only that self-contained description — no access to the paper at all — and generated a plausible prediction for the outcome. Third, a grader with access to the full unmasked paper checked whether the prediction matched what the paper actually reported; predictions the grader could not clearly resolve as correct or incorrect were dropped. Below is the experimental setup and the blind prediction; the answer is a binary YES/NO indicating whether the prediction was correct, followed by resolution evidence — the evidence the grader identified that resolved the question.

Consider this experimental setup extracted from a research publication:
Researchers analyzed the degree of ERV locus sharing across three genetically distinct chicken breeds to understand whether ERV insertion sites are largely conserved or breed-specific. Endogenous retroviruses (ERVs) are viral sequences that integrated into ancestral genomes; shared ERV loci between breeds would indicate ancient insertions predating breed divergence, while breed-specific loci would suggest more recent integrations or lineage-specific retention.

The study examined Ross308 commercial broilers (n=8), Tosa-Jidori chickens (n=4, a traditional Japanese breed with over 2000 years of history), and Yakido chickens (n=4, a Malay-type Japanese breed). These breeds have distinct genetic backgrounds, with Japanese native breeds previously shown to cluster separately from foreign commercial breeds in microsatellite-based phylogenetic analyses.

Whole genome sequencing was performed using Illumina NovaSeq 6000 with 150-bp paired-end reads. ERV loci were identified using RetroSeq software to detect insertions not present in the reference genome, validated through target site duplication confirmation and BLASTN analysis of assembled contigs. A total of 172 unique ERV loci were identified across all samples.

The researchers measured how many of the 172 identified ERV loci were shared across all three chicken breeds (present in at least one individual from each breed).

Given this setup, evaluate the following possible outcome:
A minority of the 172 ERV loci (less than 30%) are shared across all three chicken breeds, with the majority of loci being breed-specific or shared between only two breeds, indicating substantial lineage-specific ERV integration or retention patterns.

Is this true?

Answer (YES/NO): YES